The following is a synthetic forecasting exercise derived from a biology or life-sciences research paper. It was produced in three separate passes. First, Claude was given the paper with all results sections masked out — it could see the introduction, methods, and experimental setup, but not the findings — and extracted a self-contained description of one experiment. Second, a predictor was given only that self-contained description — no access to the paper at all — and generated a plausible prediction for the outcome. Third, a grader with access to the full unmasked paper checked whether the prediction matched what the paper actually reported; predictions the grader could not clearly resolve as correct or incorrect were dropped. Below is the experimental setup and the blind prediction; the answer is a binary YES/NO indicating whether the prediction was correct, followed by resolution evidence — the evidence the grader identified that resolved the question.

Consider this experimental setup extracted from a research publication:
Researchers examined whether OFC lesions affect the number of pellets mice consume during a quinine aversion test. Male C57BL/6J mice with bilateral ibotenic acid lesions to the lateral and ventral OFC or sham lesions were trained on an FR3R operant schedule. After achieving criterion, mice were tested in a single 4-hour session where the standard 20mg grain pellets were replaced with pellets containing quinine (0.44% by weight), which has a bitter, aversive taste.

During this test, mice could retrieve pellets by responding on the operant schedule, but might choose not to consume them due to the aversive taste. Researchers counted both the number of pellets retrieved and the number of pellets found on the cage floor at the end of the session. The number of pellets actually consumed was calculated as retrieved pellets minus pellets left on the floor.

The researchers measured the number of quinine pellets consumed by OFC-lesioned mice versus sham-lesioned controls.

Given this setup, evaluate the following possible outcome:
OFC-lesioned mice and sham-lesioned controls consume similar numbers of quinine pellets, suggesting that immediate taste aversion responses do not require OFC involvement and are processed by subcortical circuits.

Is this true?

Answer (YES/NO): YES